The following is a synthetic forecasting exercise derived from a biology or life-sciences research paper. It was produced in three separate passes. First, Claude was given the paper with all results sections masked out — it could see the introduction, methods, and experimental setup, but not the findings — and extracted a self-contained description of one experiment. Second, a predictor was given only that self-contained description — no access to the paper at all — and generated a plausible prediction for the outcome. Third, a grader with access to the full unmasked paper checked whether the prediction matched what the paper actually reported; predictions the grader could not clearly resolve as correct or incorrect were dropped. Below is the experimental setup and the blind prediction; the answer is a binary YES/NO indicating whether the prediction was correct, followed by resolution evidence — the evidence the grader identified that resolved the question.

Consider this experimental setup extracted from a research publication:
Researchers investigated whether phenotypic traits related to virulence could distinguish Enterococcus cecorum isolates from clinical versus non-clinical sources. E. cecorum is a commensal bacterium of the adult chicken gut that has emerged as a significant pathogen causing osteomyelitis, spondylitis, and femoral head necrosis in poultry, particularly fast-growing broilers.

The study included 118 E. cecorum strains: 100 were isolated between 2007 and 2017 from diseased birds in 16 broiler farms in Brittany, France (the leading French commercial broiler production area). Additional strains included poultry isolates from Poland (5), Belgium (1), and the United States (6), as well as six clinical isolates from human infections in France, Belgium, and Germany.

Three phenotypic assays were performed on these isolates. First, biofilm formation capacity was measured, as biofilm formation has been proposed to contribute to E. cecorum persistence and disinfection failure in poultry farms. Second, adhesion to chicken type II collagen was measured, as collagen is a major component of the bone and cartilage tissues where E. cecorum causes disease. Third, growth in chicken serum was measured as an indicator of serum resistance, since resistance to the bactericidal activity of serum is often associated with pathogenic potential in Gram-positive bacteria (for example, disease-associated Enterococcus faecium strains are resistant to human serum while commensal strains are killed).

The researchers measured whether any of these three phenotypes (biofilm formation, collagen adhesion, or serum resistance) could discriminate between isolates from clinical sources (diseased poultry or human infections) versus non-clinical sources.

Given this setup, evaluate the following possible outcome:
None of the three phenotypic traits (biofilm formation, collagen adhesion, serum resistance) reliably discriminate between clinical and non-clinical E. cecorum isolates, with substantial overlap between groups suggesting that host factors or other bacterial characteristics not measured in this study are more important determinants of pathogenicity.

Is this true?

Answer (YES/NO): YES